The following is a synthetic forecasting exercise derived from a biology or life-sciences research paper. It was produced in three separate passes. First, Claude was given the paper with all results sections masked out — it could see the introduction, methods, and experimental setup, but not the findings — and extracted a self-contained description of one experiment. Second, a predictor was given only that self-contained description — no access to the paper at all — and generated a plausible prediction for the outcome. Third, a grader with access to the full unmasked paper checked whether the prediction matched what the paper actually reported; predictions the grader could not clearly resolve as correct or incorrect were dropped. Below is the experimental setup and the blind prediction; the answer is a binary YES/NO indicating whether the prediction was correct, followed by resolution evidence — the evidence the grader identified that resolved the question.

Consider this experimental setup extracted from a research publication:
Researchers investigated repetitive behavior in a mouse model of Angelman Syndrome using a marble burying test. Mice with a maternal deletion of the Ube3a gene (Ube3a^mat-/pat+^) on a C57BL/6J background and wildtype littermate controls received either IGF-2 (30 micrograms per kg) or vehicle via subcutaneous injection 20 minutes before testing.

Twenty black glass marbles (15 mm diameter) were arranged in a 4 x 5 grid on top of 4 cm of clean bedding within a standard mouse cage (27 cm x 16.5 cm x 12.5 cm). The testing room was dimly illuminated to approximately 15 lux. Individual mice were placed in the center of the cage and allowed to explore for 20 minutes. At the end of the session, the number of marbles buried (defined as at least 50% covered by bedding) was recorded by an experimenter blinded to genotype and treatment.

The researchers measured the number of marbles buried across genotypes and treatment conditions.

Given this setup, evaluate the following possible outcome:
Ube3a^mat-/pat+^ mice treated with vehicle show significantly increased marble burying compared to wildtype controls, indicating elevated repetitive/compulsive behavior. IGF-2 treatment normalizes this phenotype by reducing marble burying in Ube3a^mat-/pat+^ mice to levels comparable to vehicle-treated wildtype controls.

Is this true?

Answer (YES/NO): NO